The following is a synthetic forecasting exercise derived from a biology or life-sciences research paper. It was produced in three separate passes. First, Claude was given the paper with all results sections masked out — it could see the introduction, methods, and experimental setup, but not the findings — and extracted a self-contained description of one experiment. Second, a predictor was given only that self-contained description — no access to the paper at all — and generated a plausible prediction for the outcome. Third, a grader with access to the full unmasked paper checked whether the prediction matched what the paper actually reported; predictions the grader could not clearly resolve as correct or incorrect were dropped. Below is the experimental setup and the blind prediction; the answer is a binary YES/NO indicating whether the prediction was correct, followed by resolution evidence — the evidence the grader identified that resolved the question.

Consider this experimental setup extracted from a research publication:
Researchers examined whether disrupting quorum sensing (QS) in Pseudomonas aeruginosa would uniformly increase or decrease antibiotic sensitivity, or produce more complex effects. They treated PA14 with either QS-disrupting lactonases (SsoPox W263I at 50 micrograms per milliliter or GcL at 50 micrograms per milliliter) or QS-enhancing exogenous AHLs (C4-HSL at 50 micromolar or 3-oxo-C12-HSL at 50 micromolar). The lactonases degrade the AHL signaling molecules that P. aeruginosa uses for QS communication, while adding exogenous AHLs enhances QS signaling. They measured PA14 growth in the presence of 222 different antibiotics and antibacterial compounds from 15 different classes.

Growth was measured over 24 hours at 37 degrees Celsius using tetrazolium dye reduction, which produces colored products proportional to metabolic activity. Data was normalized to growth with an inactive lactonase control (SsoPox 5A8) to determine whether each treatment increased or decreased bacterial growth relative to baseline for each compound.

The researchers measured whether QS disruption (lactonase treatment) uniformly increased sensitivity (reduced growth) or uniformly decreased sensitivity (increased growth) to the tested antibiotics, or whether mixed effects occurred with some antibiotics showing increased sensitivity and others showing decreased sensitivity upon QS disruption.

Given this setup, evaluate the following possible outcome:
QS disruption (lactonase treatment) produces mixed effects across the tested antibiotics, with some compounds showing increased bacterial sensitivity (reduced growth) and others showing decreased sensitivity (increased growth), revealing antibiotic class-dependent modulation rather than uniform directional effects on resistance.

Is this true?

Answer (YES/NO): YES